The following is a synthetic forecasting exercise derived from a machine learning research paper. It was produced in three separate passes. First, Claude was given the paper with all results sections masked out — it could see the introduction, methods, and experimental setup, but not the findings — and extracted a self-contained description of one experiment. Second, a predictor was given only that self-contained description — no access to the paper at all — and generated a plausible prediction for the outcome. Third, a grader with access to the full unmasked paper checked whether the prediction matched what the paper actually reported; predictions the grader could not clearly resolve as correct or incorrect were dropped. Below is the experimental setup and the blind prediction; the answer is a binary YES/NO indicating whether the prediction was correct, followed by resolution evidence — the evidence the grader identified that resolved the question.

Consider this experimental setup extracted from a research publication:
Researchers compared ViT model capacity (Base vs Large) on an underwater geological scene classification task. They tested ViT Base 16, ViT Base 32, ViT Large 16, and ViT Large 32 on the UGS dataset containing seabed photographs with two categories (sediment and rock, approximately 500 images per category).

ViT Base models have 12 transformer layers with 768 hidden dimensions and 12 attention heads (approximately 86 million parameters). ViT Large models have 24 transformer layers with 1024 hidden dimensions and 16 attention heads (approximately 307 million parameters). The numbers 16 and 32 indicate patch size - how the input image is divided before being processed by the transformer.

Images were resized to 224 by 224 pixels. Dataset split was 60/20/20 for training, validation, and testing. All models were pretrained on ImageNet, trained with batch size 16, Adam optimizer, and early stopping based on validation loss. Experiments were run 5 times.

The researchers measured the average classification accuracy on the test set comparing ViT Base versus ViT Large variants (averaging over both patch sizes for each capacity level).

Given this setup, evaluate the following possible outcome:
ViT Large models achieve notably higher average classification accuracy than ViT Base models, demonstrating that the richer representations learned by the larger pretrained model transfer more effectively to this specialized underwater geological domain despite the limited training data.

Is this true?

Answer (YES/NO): NO